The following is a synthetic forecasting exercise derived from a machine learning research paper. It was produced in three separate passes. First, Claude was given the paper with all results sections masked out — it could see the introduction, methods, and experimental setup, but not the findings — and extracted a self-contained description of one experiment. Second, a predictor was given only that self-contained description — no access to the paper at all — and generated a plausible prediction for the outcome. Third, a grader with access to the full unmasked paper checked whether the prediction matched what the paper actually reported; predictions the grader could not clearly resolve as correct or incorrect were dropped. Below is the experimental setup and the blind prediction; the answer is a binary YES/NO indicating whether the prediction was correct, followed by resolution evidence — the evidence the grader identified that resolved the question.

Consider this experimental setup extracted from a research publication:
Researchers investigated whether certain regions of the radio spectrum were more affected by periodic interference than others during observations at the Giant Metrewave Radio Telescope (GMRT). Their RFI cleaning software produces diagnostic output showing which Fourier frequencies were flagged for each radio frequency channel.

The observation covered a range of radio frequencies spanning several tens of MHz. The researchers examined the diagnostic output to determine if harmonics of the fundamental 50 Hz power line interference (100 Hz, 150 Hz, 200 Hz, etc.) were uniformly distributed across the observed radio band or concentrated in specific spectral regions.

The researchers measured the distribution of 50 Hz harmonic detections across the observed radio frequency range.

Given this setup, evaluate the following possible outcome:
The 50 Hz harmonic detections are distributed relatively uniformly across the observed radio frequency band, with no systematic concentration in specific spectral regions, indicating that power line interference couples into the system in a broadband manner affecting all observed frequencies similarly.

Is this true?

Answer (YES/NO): NO